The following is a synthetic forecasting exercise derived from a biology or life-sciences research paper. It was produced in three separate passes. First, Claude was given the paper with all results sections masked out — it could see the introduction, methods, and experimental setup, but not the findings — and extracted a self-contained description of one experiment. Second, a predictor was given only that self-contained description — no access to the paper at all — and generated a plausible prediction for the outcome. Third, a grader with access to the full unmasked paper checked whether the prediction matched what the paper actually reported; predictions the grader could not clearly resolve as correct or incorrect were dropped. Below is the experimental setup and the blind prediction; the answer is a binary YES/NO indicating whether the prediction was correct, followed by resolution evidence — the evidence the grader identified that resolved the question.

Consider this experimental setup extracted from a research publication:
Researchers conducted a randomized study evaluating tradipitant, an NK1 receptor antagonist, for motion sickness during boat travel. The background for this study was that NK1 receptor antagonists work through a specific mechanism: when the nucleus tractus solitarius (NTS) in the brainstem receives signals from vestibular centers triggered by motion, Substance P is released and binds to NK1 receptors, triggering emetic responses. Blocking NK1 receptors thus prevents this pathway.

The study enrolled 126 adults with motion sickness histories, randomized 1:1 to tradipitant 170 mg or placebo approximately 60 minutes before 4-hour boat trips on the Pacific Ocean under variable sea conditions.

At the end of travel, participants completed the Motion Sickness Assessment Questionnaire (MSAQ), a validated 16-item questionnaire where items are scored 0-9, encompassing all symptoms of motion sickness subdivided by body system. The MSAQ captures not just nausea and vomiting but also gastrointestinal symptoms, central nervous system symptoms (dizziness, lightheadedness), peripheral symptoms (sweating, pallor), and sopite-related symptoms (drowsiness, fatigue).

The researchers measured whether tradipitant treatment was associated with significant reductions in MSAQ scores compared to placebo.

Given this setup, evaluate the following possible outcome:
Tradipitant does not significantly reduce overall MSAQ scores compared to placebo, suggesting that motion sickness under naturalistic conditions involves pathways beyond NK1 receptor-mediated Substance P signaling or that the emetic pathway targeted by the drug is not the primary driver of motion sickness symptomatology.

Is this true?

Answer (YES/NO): YES